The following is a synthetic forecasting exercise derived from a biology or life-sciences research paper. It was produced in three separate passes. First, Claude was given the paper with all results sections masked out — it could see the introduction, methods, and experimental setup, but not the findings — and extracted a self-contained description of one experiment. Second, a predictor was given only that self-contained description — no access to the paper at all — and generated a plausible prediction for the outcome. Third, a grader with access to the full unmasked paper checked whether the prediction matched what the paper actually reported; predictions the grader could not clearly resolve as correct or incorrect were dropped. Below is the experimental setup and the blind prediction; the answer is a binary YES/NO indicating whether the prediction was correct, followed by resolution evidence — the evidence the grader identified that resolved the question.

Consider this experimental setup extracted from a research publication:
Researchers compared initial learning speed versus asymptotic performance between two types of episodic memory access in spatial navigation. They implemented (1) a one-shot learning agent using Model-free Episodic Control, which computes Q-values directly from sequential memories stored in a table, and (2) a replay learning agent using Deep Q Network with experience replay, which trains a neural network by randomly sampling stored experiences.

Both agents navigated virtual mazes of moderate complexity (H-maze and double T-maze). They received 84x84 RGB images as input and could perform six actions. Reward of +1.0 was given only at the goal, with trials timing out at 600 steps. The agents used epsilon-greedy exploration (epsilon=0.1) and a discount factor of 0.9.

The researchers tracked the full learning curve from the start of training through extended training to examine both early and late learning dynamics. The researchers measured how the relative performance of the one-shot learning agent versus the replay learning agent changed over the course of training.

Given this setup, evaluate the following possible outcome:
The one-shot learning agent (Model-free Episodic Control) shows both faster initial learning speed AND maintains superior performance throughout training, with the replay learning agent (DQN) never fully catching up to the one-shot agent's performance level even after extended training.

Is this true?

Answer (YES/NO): NO